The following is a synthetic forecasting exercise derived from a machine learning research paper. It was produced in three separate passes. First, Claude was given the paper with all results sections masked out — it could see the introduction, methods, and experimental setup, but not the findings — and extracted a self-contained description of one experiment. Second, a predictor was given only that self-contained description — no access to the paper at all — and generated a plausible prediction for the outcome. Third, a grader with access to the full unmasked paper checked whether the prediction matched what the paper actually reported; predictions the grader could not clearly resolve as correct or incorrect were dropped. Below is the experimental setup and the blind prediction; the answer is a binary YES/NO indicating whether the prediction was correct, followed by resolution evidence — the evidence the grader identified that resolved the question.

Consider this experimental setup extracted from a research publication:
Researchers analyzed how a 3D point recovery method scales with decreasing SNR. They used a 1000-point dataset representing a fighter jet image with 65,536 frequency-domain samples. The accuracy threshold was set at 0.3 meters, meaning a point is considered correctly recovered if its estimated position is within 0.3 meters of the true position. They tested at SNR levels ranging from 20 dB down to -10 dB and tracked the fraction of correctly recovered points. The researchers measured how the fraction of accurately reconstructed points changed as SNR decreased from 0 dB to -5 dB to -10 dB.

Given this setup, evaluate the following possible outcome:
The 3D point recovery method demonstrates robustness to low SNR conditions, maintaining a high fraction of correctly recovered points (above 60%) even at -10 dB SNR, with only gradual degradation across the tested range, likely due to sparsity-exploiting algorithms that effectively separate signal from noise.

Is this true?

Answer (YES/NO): NO